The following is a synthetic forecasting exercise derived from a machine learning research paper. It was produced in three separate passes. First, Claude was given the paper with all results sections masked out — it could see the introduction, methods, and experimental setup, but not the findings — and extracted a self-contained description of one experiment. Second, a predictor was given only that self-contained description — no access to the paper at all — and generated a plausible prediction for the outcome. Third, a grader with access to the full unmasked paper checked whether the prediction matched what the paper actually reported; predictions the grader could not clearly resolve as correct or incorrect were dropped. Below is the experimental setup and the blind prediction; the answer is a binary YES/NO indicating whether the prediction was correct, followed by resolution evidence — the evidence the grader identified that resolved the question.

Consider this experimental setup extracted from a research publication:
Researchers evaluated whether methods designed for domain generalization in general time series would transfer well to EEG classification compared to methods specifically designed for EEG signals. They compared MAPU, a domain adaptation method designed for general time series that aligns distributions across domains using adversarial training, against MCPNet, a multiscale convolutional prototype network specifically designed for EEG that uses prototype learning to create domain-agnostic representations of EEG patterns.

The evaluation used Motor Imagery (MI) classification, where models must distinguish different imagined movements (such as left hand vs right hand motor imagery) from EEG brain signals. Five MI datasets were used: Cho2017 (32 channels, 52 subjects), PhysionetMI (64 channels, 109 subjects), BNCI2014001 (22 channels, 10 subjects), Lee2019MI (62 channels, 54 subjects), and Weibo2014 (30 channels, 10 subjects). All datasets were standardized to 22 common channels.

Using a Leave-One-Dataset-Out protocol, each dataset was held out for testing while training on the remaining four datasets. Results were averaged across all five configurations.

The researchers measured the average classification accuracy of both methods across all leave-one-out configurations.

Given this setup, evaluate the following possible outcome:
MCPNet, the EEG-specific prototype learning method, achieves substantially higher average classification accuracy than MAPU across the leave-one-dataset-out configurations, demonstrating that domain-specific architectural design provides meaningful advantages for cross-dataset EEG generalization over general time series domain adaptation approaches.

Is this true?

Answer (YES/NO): NO